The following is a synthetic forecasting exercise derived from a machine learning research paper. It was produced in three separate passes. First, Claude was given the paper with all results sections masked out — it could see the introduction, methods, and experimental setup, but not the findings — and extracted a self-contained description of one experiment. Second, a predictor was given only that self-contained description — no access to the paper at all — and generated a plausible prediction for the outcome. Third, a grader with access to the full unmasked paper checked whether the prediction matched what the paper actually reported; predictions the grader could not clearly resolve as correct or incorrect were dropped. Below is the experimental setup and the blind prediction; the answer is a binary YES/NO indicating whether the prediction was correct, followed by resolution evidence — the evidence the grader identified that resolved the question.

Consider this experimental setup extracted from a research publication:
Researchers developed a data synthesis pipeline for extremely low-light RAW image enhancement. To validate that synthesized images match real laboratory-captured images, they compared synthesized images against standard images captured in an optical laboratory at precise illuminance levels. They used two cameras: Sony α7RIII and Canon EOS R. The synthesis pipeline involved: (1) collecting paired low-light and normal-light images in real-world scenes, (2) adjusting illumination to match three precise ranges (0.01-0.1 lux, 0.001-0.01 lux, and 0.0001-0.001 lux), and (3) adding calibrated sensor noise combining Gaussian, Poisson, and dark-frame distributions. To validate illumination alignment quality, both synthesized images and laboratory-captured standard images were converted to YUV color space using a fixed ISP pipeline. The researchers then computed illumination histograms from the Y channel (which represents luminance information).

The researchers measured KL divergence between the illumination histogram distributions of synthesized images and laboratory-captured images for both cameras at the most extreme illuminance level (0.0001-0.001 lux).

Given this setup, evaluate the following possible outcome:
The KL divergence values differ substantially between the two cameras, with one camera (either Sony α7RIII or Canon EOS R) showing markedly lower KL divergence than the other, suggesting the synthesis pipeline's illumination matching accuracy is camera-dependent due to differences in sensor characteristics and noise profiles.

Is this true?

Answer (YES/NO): YES